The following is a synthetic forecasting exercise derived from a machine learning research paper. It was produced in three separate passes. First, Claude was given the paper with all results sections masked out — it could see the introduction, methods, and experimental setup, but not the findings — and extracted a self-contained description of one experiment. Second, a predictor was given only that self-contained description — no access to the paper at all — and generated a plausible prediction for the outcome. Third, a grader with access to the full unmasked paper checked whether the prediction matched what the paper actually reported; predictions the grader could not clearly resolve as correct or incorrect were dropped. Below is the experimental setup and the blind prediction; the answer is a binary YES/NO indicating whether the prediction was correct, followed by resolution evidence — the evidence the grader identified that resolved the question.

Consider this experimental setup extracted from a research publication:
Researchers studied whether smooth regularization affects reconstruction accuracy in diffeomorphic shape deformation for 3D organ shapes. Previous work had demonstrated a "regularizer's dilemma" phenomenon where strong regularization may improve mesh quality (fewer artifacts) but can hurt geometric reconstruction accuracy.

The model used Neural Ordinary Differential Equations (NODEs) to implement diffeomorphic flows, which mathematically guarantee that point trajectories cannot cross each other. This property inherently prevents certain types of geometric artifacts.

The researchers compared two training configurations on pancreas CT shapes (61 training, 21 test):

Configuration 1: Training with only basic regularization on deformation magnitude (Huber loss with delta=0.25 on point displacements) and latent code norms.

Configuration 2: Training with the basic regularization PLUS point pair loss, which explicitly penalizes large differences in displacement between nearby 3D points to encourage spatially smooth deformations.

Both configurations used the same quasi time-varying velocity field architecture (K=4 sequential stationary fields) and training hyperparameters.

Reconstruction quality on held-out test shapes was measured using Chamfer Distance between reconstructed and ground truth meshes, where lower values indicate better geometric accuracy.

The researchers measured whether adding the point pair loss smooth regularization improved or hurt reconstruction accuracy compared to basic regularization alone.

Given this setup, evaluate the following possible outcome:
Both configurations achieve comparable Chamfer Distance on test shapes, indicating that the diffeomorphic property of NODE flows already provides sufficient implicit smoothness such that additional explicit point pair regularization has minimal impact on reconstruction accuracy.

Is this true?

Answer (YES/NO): YES